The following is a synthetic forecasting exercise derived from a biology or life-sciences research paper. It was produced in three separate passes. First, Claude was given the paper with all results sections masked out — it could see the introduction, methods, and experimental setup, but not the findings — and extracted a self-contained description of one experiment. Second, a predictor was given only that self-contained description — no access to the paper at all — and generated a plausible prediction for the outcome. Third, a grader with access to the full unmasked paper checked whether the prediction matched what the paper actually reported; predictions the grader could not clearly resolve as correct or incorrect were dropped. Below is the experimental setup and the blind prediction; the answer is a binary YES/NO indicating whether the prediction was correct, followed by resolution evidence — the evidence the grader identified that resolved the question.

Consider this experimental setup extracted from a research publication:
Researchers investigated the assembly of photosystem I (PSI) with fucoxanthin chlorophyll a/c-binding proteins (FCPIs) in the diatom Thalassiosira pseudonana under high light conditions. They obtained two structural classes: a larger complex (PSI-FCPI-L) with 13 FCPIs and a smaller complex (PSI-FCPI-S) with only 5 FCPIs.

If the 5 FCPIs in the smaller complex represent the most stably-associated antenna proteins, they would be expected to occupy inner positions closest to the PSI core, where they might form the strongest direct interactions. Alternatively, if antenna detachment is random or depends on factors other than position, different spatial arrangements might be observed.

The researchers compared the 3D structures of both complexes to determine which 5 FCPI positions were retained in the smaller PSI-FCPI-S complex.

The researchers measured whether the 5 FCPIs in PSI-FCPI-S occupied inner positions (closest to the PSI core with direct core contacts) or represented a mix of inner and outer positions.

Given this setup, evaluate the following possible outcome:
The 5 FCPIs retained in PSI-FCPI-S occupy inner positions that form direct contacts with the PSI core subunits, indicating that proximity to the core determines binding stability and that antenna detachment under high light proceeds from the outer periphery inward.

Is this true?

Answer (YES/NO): YES